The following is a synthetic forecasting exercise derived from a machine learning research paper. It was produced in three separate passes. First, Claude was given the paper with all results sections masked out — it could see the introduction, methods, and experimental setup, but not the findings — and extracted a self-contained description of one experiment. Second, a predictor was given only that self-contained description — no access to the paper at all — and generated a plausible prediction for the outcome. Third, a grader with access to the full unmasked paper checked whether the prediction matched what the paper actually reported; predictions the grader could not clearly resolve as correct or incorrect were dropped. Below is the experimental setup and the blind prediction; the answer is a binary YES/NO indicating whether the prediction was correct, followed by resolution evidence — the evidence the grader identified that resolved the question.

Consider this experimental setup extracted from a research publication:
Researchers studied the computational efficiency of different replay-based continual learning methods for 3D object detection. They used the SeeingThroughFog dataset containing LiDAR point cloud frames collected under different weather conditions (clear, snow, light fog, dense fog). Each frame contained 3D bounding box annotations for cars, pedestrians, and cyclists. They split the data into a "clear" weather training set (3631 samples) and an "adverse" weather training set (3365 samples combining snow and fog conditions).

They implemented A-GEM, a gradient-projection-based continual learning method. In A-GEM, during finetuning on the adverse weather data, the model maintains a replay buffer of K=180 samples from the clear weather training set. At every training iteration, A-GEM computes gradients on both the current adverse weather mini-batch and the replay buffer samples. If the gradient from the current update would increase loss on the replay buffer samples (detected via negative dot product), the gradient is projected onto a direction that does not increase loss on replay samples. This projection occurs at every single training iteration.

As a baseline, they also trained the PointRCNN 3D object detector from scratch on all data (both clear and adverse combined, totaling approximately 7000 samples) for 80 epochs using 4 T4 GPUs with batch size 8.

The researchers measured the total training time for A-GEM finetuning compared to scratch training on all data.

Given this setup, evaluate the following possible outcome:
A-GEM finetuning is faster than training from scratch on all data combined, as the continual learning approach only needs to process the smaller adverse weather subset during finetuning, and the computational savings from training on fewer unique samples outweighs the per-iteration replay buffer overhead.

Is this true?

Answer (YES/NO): NO